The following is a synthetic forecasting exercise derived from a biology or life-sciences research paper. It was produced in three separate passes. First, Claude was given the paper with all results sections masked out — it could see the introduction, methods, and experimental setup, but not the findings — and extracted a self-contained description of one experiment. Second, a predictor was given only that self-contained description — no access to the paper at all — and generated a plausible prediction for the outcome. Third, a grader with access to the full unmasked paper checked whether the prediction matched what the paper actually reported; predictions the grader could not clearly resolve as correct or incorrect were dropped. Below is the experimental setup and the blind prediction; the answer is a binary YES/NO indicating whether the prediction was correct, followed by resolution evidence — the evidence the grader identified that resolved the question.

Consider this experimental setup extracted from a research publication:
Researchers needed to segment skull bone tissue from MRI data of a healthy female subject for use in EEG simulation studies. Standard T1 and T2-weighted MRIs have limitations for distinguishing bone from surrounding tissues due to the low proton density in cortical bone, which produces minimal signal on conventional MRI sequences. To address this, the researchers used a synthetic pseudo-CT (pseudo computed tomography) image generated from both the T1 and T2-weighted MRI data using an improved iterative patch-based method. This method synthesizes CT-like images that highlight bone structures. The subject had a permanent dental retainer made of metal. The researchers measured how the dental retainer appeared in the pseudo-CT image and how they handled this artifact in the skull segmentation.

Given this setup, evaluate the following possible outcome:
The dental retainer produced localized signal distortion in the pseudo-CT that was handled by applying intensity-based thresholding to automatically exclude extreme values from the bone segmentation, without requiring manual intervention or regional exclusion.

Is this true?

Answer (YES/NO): NO